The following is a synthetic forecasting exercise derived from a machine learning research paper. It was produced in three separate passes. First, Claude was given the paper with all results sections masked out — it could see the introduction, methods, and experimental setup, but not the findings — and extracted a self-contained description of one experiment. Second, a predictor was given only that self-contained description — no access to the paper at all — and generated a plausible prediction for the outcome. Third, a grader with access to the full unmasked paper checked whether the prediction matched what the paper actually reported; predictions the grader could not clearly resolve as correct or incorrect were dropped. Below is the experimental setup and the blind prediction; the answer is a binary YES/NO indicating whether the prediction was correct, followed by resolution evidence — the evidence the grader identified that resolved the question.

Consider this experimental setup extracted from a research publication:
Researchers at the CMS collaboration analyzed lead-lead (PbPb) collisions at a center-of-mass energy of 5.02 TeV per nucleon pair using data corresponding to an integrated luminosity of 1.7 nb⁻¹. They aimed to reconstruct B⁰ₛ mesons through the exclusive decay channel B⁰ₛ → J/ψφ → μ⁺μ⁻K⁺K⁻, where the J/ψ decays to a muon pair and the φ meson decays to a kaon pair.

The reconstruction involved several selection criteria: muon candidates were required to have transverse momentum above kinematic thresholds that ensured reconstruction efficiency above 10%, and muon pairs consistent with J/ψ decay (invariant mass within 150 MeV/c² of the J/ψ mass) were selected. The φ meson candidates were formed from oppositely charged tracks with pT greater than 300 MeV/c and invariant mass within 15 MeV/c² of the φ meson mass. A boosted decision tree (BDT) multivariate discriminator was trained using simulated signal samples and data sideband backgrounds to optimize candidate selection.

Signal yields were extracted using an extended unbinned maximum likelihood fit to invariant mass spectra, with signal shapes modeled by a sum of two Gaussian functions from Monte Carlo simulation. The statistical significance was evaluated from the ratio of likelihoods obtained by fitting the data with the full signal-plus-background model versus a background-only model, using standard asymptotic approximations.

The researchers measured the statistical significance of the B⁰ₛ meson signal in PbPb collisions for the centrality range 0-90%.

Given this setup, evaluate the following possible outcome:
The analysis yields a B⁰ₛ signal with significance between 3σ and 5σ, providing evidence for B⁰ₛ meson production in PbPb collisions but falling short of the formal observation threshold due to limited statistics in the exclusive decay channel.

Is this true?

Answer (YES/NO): NO